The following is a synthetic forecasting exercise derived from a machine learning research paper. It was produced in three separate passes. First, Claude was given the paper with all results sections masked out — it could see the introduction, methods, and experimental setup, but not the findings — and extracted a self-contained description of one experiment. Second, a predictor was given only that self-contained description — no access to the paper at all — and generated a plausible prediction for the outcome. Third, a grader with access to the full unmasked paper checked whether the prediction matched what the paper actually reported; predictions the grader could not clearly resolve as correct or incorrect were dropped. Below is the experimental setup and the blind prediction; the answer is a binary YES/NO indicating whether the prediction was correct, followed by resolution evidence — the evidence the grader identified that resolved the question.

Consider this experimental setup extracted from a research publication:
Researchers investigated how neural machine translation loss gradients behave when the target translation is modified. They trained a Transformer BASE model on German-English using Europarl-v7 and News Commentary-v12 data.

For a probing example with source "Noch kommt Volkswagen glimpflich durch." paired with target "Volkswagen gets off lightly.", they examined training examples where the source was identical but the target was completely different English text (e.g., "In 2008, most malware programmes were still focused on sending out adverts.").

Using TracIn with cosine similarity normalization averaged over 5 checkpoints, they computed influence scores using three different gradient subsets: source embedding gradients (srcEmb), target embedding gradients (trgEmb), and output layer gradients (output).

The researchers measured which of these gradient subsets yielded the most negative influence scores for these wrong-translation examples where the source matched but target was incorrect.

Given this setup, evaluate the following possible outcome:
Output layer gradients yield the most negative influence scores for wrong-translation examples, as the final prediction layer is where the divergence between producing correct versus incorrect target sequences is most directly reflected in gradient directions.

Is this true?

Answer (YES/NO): NO